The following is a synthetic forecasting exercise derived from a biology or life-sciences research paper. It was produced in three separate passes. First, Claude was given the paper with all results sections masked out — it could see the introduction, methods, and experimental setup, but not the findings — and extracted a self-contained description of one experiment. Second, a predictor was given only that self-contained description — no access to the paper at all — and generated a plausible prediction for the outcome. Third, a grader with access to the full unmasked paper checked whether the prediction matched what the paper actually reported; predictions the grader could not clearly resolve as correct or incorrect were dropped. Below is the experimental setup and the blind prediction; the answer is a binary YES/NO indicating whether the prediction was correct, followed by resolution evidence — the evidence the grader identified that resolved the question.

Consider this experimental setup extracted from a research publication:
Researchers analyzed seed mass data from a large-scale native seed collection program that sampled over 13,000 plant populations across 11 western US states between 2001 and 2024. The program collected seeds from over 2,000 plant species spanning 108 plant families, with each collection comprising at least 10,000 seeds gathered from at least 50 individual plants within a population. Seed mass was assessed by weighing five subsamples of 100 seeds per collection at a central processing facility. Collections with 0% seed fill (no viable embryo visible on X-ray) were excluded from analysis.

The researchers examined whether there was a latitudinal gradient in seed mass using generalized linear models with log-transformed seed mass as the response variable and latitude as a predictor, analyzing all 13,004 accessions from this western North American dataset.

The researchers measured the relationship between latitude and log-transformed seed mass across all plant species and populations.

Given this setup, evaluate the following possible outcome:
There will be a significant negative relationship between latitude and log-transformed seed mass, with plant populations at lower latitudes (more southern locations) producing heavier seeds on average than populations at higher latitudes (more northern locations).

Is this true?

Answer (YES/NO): NO